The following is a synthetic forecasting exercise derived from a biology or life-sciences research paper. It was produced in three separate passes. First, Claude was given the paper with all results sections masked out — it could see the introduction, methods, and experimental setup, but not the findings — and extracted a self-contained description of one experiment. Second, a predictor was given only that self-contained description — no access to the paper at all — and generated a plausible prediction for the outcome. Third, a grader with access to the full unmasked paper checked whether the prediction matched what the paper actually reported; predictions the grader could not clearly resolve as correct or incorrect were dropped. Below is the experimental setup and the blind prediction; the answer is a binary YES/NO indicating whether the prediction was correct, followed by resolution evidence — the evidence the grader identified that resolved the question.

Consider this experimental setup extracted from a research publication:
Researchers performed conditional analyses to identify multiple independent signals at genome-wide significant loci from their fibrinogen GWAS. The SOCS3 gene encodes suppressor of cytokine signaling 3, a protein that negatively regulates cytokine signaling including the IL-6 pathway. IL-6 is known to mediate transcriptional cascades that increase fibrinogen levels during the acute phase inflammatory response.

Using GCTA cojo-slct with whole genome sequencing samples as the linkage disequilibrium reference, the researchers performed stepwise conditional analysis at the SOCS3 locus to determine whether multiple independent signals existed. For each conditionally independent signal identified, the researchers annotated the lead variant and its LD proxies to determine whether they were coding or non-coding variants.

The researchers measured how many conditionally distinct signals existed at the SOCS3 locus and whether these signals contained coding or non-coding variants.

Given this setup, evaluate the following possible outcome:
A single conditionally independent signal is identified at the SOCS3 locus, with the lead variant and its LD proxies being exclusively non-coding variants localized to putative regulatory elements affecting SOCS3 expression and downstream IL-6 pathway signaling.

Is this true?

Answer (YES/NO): NO